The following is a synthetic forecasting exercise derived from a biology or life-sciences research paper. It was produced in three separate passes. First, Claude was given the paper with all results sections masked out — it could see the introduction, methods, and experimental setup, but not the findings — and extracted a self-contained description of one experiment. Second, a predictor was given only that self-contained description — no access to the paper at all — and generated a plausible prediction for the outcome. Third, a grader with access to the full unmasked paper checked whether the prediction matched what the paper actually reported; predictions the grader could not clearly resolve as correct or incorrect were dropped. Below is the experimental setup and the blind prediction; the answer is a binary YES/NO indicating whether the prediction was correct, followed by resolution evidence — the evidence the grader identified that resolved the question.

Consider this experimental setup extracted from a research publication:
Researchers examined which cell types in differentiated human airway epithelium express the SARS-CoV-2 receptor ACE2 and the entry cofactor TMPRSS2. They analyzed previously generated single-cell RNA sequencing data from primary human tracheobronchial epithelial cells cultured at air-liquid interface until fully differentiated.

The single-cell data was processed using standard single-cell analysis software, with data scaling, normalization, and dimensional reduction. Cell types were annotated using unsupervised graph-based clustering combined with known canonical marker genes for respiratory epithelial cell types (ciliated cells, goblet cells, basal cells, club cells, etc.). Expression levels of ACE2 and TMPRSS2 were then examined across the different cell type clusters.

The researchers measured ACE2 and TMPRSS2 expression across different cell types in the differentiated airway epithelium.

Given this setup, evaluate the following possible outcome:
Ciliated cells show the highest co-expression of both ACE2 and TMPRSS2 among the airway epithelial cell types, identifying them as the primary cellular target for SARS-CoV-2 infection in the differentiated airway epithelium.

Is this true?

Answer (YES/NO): NO